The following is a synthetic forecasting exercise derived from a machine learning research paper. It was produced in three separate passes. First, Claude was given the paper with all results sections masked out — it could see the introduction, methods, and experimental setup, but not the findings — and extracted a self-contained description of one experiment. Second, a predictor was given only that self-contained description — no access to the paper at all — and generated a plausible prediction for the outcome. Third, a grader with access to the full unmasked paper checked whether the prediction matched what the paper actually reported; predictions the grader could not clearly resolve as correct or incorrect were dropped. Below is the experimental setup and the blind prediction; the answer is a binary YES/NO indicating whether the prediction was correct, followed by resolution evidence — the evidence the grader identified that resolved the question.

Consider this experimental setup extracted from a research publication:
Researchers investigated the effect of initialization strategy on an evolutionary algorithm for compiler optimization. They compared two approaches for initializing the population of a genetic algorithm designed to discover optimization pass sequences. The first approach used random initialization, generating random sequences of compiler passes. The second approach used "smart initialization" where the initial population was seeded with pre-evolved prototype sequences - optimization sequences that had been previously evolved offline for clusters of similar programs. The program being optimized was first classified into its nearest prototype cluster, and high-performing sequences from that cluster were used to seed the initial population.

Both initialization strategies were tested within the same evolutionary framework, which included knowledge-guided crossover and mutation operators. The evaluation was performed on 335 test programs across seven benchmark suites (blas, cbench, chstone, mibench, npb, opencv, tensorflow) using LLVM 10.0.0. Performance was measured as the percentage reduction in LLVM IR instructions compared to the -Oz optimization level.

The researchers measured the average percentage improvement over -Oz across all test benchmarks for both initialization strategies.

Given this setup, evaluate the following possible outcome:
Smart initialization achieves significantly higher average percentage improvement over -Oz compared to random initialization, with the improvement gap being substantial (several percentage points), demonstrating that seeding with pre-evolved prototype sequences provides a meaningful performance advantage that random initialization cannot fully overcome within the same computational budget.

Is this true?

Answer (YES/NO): NO